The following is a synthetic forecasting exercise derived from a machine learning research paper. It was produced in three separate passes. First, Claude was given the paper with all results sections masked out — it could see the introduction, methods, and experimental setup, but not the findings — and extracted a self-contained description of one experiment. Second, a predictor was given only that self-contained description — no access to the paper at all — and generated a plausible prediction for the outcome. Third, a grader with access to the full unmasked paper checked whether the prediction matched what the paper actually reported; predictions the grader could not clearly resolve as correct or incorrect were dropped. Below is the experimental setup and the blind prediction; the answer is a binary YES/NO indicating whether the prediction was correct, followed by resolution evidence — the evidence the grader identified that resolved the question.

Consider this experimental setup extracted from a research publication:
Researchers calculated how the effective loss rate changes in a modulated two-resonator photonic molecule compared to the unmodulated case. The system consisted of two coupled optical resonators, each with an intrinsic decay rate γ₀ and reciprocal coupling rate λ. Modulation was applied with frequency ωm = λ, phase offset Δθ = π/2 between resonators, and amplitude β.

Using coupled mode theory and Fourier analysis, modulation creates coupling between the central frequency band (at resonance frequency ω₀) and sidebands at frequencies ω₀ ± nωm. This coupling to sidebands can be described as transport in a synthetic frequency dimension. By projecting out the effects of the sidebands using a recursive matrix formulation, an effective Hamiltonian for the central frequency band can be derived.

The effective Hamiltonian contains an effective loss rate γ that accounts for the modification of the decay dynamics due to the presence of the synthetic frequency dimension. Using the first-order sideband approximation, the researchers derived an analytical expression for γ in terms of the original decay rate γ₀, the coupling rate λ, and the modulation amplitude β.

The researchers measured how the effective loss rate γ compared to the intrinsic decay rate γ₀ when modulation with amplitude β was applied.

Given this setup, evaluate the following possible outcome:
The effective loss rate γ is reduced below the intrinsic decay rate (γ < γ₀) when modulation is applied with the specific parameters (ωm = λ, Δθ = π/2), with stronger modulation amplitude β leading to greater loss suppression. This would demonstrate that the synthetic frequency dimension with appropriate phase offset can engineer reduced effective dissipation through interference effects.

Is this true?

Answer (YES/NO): NO